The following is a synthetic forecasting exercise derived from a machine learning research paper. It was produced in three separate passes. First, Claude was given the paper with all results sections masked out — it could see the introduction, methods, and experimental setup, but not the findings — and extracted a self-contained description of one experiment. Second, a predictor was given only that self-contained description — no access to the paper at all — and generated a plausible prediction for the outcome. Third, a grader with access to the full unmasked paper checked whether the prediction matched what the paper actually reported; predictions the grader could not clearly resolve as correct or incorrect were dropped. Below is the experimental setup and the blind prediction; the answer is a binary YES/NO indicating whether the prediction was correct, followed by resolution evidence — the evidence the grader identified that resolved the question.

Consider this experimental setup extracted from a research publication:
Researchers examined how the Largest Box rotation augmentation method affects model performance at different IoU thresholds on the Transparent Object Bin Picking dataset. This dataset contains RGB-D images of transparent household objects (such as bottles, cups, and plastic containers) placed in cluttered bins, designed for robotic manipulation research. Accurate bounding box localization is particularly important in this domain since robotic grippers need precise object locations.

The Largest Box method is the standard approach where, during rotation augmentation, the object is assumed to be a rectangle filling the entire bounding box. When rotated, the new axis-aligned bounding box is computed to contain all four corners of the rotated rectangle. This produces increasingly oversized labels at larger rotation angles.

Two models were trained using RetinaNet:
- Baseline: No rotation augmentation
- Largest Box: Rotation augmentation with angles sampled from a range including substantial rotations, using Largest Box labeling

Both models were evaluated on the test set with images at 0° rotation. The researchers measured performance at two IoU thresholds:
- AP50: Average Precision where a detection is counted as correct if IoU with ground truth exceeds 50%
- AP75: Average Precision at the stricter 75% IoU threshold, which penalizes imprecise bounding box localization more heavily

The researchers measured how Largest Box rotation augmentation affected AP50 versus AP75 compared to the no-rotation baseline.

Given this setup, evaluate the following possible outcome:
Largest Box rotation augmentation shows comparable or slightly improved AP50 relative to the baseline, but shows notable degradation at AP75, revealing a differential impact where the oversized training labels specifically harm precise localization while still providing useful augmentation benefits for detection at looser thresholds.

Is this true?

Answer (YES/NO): NO